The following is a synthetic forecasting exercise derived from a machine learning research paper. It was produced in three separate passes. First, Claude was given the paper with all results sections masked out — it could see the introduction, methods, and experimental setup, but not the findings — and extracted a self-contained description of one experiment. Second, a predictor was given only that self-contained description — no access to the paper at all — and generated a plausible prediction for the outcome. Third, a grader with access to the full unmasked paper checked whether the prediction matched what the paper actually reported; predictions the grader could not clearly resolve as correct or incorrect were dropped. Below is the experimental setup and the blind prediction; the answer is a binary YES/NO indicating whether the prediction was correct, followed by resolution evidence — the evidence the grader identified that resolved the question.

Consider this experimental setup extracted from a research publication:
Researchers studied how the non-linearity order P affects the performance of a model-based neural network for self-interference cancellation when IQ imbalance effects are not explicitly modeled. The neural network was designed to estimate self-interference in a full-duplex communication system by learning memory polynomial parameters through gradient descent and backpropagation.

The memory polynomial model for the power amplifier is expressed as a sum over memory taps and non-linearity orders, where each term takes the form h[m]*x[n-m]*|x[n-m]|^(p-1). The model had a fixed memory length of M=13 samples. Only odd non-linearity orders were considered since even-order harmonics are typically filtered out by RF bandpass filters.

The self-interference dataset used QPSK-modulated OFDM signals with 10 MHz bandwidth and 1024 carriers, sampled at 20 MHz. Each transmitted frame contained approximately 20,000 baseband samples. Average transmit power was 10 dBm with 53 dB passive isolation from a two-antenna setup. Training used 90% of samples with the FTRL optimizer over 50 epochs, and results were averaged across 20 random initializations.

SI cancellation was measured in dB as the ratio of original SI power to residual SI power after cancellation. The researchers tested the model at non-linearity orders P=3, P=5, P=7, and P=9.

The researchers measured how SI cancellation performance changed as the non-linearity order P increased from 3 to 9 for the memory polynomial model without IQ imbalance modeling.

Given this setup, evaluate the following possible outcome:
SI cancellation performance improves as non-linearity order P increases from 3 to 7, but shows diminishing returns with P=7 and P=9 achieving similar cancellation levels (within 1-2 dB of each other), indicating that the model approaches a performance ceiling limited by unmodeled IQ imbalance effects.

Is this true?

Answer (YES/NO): NO